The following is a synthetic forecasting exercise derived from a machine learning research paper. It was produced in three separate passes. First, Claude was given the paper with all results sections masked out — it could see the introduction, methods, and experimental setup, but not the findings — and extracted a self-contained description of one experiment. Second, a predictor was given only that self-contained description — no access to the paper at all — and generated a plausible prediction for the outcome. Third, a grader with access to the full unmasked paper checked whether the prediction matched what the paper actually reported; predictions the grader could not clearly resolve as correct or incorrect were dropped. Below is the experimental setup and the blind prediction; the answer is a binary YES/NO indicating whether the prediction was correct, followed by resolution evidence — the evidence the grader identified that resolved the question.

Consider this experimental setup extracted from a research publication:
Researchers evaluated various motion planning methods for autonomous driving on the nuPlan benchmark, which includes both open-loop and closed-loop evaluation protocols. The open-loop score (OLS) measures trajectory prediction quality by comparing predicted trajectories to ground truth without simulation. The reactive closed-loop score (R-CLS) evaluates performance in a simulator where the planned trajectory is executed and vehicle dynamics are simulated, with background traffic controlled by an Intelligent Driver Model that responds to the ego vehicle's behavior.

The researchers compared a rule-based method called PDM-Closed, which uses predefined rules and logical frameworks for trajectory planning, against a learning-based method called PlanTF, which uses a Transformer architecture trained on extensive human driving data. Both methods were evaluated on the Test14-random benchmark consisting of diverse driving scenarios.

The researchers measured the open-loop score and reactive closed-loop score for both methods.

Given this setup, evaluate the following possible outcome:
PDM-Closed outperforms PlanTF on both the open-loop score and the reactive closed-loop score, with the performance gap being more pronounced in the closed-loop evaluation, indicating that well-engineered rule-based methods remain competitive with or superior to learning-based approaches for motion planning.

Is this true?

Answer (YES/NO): NO